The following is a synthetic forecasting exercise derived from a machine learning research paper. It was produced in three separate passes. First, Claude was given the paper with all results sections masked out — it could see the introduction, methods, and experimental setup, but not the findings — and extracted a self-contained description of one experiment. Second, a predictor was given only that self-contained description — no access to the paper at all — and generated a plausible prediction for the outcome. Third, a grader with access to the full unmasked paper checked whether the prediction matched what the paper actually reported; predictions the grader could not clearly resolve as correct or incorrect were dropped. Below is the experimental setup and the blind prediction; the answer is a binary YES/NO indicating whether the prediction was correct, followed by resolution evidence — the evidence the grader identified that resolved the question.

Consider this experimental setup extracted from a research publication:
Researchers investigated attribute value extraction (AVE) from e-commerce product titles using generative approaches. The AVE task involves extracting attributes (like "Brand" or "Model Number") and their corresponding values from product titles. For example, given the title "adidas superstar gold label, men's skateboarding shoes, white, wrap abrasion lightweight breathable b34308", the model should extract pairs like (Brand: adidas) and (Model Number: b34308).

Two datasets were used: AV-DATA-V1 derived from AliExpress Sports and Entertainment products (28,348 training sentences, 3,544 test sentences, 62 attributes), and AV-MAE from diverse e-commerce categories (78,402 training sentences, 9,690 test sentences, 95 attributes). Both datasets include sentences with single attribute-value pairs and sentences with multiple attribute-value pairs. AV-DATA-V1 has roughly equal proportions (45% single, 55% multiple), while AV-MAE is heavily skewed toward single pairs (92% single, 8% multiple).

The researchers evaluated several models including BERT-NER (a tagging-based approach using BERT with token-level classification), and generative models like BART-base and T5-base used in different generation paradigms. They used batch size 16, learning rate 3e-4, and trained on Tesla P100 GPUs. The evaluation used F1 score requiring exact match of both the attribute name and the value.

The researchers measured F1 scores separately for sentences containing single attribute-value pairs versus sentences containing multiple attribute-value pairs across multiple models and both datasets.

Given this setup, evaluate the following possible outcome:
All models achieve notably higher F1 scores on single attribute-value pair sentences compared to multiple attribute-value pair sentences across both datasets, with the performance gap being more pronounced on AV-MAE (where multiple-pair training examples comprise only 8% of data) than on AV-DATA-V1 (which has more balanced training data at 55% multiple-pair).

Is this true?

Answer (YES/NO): NO